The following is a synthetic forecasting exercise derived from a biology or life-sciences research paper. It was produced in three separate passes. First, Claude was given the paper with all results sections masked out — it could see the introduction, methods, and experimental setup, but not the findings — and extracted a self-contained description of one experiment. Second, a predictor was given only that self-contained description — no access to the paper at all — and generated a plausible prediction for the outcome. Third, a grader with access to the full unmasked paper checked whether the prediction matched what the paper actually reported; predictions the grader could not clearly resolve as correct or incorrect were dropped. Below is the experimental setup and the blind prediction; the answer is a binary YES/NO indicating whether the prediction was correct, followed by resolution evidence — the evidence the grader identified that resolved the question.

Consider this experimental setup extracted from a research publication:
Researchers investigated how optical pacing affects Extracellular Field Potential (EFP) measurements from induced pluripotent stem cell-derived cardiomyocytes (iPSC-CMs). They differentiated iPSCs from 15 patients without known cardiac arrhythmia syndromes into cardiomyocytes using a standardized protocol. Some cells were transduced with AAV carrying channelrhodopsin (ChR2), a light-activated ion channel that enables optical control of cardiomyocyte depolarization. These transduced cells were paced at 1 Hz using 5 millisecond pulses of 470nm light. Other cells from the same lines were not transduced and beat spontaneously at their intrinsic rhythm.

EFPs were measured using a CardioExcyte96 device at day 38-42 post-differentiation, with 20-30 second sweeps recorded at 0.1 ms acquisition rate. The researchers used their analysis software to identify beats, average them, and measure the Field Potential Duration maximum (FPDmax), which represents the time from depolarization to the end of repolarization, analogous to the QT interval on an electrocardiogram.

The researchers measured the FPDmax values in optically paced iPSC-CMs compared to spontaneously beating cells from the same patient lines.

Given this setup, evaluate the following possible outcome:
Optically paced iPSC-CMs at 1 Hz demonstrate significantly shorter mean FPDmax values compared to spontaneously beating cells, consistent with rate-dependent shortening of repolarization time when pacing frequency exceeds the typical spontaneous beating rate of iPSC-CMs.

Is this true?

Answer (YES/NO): NO